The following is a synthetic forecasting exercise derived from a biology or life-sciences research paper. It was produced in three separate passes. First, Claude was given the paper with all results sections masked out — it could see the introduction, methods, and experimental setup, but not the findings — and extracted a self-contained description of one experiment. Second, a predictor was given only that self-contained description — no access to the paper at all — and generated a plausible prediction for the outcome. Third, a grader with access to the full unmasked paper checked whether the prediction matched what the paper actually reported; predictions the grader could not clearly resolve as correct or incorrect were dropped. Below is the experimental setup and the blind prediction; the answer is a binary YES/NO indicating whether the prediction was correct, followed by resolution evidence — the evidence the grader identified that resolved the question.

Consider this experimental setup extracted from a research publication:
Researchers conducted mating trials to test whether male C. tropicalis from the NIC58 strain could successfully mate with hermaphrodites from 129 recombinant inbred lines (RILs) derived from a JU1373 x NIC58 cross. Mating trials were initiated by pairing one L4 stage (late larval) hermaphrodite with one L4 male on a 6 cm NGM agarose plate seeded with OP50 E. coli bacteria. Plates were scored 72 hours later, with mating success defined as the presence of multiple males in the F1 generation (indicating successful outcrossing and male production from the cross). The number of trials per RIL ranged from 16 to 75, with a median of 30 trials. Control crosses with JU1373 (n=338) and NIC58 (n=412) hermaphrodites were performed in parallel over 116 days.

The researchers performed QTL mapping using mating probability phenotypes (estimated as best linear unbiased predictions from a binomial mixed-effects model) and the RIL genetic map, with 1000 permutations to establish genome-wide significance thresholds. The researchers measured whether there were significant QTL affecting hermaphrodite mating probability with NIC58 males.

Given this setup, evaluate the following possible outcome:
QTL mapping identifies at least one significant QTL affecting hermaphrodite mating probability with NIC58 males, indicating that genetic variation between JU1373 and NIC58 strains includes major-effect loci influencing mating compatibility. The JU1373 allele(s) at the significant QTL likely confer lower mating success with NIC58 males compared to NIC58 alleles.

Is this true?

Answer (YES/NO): YES